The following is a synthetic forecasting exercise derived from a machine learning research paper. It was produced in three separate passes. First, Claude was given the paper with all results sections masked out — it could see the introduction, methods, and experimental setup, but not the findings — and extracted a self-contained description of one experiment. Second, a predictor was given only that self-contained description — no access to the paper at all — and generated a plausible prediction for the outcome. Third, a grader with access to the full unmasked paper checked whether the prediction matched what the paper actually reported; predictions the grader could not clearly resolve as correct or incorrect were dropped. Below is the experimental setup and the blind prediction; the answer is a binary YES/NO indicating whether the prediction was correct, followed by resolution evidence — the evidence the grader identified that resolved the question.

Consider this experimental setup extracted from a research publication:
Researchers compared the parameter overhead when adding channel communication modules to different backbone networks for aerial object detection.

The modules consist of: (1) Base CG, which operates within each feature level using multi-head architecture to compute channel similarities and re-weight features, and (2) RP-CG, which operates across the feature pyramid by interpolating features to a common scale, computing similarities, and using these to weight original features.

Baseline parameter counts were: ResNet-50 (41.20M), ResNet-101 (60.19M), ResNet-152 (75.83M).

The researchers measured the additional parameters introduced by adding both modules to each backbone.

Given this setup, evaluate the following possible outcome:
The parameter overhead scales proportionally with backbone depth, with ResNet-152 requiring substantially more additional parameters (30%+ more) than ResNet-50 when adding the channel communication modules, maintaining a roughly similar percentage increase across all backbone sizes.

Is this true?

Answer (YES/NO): NO